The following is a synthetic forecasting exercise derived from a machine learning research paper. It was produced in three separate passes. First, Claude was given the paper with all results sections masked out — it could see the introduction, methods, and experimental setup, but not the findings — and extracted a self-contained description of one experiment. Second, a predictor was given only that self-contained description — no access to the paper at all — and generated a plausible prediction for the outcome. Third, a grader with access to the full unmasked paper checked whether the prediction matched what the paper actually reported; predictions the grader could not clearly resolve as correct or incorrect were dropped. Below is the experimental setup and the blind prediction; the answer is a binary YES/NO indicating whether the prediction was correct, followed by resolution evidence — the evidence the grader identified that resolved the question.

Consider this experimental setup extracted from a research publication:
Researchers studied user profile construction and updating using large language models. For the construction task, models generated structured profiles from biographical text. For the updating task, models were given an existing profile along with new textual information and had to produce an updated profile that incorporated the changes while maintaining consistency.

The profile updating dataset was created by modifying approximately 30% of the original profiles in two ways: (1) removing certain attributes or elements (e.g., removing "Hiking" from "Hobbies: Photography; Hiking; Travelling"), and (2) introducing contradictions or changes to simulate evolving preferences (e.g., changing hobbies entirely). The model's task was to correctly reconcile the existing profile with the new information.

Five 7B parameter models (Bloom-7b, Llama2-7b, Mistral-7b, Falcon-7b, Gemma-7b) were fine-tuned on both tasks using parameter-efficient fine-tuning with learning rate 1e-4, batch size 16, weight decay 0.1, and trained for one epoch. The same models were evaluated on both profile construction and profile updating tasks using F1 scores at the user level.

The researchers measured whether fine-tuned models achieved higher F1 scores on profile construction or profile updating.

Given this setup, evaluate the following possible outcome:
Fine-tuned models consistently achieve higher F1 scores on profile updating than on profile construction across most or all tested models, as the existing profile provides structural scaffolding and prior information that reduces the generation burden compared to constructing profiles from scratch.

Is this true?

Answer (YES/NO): YES